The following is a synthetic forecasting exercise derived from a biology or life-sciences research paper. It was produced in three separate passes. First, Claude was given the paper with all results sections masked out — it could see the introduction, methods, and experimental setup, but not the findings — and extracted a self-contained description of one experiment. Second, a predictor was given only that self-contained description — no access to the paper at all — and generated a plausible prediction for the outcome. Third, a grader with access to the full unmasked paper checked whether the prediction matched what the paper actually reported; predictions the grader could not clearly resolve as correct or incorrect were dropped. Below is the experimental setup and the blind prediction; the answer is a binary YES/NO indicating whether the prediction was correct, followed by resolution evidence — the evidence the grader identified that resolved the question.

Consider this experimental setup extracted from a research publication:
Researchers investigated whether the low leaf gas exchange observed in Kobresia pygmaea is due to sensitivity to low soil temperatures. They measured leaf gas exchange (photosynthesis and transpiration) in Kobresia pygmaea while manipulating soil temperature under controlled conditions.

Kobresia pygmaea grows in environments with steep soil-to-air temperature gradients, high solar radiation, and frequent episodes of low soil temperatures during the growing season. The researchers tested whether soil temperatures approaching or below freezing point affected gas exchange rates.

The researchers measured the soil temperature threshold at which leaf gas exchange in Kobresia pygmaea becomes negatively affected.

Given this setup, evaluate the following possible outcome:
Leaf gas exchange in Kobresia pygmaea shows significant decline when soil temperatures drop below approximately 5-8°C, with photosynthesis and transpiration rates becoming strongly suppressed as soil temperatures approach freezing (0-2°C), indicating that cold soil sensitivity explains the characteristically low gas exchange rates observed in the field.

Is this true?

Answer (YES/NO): NO